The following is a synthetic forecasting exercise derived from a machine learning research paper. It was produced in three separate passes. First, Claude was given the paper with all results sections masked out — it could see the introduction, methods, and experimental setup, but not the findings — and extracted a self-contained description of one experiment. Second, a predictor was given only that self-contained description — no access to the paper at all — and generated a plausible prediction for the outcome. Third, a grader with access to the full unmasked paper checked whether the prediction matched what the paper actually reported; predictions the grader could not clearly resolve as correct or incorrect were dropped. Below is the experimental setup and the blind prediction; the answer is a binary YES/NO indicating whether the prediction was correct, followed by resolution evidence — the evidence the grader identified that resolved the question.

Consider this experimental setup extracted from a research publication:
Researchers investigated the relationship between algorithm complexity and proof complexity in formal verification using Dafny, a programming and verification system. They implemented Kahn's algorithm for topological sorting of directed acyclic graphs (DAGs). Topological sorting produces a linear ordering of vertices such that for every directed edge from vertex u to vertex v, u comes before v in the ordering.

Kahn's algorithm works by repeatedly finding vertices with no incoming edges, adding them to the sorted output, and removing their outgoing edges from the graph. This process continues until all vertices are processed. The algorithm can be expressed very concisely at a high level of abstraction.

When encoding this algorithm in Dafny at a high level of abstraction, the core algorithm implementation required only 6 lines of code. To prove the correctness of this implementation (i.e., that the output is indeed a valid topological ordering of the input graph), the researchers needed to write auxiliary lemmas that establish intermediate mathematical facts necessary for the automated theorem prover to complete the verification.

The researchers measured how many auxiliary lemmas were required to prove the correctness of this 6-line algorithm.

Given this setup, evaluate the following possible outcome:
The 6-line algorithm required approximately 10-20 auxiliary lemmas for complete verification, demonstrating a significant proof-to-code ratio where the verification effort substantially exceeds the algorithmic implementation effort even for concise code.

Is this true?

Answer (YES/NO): NO